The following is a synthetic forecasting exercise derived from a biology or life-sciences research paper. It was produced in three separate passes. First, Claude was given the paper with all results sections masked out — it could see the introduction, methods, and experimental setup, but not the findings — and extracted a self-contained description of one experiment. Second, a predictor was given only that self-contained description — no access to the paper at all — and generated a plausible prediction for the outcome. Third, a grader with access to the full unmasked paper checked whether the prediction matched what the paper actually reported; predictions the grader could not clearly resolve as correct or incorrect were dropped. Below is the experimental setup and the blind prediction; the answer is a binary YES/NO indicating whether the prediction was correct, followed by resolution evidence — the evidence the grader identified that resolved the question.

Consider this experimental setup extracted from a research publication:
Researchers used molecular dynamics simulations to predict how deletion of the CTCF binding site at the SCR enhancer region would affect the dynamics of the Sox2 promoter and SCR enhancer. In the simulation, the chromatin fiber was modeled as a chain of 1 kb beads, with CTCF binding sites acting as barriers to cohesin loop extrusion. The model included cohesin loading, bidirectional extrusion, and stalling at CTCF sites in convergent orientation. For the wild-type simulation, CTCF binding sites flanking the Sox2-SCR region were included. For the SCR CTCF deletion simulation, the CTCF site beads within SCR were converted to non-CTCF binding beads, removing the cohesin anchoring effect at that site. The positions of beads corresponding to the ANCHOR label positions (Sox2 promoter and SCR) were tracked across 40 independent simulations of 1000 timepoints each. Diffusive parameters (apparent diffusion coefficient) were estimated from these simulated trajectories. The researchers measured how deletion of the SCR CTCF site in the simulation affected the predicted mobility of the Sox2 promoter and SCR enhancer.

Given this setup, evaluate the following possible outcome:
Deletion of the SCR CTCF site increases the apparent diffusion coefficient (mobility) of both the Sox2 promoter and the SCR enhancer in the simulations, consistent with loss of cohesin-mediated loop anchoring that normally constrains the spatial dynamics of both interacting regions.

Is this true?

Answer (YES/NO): NO